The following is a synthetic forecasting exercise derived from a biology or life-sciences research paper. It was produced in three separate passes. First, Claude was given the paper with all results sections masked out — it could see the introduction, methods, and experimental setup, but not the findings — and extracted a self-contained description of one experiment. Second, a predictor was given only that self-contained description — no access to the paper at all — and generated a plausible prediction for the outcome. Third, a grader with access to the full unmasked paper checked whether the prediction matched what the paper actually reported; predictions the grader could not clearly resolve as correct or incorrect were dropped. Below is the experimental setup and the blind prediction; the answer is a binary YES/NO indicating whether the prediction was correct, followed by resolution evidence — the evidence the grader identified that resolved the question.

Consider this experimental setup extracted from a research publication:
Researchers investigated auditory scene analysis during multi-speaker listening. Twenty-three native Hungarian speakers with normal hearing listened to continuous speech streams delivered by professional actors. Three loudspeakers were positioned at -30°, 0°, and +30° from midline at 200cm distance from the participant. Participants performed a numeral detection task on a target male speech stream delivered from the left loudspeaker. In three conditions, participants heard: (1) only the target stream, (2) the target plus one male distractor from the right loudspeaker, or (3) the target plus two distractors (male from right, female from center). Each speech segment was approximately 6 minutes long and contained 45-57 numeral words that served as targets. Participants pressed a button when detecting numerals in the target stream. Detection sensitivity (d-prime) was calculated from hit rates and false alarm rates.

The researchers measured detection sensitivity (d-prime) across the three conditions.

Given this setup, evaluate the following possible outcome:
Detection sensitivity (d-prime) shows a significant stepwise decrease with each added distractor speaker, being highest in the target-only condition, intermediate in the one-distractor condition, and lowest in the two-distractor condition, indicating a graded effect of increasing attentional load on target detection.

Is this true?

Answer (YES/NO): NO